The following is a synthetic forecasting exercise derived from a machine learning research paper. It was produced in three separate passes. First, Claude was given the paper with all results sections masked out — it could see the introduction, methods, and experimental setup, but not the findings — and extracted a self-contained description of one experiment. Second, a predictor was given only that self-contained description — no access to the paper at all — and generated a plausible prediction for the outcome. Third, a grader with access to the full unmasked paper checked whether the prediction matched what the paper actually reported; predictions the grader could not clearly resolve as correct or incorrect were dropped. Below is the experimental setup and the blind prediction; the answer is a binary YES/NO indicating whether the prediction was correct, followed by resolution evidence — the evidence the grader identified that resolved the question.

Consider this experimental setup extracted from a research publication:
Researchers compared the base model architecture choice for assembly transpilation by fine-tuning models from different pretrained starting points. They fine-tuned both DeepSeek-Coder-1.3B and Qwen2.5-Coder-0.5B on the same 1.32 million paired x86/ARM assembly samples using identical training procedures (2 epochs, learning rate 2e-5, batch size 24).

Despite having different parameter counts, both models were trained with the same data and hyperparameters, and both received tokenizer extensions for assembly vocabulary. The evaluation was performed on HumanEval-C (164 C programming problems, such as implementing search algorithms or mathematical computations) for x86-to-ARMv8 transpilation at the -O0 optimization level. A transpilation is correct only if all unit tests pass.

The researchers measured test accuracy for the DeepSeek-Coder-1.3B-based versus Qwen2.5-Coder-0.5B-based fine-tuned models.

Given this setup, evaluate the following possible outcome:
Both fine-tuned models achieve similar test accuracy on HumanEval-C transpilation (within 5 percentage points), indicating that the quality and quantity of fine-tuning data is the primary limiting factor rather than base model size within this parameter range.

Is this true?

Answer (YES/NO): NO